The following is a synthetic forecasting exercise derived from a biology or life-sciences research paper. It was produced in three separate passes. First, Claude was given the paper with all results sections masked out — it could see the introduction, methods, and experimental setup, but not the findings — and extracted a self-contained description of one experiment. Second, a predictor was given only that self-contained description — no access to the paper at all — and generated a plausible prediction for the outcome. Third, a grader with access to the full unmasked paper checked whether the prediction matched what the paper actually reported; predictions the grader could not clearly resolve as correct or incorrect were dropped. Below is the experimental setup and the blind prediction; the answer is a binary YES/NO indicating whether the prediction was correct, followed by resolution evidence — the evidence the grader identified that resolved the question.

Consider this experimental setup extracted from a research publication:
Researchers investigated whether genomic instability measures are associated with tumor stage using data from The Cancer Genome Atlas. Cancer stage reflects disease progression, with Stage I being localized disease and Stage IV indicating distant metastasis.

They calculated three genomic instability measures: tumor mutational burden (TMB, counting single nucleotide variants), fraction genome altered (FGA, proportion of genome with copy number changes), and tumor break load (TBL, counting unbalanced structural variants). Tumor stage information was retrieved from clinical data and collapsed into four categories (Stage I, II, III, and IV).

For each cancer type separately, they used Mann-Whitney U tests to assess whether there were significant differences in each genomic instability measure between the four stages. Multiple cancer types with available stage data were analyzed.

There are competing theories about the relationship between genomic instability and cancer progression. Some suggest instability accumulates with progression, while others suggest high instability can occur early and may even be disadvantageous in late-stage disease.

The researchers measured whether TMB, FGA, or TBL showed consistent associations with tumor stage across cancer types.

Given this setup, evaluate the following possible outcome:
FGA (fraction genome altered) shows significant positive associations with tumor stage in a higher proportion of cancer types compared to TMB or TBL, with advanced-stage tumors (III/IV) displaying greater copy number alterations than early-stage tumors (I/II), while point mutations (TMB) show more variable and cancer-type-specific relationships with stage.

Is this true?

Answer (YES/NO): NO